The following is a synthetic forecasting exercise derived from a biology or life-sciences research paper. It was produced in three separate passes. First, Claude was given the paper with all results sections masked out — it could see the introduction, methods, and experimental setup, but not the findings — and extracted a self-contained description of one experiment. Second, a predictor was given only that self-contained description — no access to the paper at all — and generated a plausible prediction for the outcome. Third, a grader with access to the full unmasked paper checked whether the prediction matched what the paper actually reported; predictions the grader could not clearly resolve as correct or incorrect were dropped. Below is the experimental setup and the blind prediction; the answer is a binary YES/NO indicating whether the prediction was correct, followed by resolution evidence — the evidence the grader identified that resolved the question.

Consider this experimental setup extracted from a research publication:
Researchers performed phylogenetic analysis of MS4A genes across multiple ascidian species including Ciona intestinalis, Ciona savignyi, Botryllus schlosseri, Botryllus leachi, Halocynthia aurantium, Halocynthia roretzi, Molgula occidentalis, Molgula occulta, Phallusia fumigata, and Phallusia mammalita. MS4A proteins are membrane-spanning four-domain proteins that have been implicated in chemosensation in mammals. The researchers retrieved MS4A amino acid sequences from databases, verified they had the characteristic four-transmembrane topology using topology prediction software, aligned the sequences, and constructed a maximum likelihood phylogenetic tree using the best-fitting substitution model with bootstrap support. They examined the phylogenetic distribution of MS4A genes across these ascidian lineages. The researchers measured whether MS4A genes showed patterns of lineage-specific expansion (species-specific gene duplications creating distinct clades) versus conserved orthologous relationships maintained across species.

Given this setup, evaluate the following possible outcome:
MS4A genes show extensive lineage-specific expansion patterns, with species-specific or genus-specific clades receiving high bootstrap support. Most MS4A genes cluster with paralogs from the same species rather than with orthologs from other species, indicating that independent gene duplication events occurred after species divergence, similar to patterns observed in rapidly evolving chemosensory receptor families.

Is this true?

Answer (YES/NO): YES